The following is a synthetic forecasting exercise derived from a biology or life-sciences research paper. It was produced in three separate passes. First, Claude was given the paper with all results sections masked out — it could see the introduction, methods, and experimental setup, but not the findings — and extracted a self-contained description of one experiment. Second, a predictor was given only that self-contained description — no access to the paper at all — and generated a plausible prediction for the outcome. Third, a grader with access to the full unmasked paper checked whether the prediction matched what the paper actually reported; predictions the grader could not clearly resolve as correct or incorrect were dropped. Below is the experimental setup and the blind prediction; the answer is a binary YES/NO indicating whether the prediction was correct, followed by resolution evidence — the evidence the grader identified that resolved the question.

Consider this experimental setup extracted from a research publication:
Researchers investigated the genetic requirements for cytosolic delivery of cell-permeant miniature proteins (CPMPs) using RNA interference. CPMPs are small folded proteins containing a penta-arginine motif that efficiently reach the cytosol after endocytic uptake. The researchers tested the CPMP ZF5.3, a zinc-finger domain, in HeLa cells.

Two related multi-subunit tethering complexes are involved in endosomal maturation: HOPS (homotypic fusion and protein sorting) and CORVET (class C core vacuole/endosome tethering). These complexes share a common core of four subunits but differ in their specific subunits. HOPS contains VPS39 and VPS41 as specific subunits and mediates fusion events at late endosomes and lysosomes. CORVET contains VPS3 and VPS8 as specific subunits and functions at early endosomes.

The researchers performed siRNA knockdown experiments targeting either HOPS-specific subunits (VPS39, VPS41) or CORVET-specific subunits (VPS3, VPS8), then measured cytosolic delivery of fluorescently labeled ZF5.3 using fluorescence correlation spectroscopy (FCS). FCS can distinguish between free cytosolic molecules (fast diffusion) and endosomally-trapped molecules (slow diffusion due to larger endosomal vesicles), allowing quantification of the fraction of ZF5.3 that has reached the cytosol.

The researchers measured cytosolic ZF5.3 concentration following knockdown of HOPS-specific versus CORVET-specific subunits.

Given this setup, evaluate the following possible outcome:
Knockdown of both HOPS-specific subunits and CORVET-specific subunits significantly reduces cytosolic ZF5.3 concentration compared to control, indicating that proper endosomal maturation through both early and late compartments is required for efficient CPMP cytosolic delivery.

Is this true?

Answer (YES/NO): NO